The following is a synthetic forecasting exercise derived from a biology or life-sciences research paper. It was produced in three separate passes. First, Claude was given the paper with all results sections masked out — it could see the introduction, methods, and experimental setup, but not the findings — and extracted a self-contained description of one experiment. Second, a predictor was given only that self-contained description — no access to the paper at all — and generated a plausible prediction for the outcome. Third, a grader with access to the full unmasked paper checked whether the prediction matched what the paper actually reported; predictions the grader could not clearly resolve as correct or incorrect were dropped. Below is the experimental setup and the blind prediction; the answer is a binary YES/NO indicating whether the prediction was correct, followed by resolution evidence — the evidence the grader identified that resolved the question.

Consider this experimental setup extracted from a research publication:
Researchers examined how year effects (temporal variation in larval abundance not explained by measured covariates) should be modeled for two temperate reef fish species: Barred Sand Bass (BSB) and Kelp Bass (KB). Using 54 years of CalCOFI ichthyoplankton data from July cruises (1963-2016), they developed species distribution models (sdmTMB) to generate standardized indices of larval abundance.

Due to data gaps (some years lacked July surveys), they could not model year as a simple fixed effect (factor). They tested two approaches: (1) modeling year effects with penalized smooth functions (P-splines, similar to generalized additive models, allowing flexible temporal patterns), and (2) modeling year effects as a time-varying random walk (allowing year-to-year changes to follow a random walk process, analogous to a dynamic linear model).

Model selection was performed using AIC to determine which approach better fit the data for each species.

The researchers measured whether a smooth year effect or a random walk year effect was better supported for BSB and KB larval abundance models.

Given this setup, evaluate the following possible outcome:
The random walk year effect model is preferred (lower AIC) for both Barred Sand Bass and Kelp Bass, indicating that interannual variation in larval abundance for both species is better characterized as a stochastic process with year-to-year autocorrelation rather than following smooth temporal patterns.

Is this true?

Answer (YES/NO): NO